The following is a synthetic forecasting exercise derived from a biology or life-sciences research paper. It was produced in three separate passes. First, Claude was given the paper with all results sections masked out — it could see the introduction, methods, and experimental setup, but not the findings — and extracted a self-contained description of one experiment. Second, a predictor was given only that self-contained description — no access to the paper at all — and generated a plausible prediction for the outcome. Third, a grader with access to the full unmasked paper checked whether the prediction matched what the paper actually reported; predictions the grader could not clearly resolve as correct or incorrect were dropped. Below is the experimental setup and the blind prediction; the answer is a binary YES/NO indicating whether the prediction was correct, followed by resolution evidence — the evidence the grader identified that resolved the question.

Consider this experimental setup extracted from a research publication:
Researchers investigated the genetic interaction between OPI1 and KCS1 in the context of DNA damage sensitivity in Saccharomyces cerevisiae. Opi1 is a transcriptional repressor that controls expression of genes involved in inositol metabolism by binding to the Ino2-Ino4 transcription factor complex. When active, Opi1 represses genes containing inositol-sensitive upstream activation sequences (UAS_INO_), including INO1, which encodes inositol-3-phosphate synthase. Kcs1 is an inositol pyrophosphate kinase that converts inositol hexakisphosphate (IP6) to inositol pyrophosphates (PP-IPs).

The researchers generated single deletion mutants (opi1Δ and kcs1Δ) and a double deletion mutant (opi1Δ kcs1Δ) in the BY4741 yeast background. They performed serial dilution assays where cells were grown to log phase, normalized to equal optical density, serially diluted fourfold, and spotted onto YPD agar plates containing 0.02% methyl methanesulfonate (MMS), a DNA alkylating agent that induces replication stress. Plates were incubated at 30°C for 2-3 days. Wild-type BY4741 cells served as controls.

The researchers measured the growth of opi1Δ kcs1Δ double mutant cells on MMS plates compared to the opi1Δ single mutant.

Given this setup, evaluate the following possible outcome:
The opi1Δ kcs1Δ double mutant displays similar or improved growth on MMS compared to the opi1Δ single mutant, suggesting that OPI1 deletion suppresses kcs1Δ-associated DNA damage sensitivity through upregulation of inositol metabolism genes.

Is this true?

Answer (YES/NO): NO